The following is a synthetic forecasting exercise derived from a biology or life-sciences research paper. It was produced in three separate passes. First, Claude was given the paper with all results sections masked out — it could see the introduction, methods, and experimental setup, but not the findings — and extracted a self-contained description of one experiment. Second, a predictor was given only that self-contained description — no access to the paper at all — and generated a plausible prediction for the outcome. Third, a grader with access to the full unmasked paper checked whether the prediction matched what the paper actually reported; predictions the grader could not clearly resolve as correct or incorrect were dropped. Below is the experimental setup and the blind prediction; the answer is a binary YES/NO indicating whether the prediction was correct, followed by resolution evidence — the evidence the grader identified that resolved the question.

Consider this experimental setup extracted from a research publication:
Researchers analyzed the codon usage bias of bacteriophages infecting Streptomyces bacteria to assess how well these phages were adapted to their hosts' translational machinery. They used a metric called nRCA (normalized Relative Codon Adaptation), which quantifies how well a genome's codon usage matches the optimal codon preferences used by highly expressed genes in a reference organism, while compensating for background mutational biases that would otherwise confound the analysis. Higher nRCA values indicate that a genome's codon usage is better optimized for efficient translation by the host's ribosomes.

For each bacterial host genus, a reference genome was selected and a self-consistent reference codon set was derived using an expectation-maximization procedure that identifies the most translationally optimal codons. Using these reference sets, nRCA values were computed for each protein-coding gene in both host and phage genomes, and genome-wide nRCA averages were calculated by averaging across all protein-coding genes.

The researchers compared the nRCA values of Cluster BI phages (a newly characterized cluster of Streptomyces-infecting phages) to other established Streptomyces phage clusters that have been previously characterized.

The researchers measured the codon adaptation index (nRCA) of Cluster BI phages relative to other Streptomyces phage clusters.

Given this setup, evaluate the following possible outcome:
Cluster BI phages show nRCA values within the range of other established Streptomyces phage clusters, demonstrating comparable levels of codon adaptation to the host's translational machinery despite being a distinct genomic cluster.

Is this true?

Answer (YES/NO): NO